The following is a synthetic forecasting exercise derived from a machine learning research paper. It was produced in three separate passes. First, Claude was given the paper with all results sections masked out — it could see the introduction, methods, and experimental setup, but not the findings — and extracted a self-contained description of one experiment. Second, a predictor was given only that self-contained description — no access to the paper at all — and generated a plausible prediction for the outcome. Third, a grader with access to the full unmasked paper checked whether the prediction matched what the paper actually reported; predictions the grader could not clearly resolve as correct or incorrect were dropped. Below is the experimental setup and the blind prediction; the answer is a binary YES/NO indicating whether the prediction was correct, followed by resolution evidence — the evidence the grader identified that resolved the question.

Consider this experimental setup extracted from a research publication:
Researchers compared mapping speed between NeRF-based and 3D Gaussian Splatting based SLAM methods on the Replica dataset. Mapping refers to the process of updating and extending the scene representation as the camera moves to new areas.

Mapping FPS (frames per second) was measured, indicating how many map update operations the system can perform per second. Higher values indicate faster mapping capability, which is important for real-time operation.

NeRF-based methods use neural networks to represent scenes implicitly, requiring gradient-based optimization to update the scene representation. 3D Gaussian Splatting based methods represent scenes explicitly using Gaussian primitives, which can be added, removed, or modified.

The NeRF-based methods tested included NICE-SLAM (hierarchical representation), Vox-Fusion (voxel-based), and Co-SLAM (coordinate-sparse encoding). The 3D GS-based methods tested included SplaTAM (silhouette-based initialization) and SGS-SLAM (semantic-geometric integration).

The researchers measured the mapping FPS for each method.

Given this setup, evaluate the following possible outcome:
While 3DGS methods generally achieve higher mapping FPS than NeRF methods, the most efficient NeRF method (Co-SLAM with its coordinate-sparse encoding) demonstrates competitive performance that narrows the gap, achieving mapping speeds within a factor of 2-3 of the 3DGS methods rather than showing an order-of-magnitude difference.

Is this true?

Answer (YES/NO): NO